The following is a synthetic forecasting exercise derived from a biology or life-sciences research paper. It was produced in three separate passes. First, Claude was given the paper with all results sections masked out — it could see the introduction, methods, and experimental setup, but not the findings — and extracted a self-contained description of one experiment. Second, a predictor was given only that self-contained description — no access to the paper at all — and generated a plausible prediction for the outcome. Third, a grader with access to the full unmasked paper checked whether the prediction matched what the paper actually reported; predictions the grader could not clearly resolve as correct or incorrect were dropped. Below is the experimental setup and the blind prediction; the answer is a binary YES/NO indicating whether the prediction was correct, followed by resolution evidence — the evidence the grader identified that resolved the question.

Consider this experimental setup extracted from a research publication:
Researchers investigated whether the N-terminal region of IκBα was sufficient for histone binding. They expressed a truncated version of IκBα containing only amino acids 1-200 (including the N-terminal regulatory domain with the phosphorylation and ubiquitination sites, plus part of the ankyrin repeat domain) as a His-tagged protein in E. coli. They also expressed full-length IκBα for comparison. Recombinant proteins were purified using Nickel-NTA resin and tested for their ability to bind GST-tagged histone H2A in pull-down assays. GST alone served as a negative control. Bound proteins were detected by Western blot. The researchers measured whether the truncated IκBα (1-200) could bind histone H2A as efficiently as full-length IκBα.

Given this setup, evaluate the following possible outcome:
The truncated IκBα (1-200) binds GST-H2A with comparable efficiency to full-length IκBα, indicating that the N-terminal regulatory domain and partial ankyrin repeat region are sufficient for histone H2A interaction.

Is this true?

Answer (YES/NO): YES